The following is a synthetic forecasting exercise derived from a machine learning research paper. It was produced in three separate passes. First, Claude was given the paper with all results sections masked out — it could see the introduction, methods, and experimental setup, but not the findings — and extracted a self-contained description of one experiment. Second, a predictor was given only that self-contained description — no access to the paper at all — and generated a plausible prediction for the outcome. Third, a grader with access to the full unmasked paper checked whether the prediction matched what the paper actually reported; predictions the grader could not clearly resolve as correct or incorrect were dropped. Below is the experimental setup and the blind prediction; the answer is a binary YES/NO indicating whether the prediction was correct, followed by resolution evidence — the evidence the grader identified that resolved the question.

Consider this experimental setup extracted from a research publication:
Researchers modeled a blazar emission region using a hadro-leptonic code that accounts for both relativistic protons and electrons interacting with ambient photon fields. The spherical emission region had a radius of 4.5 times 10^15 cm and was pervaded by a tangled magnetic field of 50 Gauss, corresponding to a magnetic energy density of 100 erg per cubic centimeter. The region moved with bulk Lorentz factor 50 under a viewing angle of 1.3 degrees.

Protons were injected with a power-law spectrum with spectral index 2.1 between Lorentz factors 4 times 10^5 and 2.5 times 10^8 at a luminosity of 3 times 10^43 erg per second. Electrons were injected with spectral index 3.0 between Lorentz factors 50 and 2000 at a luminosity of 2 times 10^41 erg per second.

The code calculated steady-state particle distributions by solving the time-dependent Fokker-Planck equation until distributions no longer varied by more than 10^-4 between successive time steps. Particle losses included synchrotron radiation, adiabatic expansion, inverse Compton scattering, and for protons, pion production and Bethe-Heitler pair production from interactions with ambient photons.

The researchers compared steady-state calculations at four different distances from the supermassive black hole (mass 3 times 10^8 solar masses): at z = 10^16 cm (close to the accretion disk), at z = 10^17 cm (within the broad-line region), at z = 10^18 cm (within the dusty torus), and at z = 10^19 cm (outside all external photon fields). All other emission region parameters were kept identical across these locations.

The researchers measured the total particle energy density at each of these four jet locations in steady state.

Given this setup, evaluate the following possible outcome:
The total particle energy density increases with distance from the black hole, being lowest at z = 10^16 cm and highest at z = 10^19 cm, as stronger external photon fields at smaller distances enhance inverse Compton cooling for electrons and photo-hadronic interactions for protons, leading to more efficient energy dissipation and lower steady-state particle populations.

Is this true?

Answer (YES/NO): YES